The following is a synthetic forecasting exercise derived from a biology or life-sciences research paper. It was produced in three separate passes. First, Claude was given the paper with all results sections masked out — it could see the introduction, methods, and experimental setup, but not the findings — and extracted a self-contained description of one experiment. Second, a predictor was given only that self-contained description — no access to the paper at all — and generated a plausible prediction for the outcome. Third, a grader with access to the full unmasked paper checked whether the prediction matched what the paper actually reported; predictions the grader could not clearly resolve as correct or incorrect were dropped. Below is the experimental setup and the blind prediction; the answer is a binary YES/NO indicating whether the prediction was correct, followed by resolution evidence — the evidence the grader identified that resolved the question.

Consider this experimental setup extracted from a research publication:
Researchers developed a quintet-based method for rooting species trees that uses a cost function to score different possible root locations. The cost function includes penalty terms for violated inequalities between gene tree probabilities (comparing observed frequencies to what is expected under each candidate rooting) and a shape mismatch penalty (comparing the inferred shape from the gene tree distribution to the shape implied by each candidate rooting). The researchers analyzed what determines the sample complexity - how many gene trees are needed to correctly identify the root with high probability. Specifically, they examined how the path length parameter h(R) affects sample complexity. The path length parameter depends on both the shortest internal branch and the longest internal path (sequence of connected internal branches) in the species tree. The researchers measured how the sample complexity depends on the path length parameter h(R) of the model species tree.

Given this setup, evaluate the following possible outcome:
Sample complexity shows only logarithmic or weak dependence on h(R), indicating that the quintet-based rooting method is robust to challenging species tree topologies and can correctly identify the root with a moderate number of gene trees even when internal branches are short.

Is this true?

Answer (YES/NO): NO